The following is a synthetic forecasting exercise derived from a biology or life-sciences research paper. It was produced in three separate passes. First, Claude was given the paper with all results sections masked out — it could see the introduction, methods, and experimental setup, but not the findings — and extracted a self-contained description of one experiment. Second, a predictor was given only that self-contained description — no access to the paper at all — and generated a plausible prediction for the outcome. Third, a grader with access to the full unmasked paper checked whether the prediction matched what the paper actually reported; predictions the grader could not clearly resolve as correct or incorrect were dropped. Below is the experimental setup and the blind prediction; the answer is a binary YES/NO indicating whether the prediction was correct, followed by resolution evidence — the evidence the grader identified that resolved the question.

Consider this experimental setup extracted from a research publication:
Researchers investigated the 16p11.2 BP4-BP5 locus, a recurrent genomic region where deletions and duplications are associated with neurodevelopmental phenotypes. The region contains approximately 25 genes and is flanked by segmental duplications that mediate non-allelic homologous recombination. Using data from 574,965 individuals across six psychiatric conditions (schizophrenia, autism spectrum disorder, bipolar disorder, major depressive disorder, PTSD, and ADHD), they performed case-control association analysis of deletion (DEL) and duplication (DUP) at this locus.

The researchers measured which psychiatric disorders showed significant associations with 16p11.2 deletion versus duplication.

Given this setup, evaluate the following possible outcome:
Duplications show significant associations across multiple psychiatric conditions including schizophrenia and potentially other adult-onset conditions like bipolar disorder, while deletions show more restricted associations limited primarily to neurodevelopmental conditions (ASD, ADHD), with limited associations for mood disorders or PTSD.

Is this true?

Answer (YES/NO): YES